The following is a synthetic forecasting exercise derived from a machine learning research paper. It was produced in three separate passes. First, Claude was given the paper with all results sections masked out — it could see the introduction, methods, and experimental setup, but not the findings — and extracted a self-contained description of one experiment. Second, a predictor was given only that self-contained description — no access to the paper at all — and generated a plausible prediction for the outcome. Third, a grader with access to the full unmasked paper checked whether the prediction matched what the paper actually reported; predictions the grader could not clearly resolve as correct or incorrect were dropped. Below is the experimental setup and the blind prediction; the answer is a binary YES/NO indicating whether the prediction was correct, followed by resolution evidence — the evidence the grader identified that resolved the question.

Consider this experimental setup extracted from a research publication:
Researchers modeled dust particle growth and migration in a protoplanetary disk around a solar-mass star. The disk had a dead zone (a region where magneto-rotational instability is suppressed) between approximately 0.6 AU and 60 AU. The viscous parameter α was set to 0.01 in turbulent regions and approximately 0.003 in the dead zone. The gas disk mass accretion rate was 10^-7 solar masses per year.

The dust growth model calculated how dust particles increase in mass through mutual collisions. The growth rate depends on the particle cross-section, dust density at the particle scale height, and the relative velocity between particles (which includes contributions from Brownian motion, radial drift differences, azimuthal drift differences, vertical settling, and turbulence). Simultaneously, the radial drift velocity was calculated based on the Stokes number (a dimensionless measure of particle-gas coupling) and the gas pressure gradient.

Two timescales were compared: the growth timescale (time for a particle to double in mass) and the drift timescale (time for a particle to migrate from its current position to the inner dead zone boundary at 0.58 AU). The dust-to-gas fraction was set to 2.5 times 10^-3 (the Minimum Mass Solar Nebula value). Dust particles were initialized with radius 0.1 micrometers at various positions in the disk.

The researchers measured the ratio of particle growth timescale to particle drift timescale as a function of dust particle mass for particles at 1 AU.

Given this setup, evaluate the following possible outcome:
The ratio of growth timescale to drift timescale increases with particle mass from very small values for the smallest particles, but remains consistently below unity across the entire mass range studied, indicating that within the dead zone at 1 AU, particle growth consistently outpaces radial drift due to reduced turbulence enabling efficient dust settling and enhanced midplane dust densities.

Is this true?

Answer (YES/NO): YES